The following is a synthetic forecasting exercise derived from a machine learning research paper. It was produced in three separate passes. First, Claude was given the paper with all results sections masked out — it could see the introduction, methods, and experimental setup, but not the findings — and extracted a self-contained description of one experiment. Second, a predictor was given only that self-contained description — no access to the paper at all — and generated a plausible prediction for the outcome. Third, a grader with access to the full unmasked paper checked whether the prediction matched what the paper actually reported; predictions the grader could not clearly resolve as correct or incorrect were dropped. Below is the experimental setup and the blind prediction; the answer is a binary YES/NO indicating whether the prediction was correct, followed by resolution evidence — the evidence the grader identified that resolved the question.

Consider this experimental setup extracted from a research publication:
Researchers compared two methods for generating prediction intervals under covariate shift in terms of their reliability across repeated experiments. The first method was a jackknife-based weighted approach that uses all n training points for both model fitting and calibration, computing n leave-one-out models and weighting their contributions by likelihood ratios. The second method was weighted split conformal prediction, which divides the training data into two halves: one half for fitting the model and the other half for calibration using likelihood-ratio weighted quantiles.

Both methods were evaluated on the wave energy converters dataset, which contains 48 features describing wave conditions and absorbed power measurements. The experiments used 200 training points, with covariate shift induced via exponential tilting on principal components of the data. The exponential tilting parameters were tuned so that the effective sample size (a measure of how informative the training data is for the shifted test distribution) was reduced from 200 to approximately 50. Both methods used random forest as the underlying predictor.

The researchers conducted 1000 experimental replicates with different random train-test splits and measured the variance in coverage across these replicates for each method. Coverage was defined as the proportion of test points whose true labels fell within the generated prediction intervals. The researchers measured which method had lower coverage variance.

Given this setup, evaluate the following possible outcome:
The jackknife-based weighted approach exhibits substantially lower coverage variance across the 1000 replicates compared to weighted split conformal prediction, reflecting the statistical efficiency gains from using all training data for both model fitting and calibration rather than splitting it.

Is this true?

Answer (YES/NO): YES